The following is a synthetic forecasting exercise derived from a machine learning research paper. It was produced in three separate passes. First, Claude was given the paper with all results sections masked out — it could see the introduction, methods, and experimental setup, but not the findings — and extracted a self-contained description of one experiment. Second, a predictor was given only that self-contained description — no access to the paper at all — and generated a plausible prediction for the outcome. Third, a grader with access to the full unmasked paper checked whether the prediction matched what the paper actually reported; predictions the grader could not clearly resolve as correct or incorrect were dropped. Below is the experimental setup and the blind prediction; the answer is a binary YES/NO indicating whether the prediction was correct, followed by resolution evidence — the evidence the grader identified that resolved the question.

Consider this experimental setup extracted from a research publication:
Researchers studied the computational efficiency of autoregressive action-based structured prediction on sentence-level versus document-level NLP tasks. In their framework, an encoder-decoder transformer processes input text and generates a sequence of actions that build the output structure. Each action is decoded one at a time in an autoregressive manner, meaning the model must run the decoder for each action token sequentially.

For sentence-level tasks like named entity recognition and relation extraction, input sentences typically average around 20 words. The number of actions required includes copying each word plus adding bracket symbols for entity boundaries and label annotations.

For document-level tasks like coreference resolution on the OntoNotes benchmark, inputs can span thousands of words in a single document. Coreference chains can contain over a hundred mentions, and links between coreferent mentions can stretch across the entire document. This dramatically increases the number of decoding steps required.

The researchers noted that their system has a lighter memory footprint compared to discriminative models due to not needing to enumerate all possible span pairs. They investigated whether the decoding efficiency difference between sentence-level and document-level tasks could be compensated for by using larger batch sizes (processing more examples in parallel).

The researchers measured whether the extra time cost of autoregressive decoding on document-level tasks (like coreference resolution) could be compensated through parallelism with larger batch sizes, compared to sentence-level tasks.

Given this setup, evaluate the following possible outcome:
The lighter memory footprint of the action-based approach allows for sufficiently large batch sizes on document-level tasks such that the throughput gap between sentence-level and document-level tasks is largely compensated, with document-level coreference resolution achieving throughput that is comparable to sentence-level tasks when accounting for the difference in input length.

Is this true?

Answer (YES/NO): NO